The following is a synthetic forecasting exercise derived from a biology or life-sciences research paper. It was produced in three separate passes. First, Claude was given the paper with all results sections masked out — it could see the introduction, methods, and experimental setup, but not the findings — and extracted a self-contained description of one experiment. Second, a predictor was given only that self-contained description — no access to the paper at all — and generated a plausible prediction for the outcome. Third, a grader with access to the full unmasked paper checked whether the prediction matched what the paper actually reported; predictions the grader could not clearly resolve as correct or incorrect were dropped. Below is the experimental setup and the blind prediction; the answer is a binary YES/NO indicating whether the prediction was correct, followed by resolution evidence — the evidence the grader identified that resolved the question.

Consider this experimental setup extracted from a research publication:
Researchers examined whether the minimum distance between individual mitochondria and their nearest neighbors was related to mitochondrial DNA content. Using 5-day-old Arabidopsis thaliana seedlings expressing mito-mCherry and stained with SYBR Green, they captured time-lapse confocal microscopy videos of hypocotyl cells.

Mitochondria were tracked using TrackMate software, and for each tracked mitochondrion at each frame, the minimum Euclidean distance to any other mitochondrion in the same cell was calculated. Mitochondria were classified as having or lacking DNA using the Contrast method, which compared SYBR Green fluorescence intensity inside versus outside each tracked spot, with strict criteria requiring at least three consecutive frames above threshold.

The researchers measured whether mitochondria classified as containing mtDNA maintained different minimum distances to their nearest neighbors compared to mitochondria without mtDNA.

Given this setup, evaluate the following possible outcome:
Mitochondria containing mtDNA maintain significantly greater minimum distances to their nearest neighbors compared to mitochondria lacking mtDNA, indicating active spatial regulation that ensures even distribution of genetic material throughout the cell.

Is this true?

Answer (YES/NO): NO